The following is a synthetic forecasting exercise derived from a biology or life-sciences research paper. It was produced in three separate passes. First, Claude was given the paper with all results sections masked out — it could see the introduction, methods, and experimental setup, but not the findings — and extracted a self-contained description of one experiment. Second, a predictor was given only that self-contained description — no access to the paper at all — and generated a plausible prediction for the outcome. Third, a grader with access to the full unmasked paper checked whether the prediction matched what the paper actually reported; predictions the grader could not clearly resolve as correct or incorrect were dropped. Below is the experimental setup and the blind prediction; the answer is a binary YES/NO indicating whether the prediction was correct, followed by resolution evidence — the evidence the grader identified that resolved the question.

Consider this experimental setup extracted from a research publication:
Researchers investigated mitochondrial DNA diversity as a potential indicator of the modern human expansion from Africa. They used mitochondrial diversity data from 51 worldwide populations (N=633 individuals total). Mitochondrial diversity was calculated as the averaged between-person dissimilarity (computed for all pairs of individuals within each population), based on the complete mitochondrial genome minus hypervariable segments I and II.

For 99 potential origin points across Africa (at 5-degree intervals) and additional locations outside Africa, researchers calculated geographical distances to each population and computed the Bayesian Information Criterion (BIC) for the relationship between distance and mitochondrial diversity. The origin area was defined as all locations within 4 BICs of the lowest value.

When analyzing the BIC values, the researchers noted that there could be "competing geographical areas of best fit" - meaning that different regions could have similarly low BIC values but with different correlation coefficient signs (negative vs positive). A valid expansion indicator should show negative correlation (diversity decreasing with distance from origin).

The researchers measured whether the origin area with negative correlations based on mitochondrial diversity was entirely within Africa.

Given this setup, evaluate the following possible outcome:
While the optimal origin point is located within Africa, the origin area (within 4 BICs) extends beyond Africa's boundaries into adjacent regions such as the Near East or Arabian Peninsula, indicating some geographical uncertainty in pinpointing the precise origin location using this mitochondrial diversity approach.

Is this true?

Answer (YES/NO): NO